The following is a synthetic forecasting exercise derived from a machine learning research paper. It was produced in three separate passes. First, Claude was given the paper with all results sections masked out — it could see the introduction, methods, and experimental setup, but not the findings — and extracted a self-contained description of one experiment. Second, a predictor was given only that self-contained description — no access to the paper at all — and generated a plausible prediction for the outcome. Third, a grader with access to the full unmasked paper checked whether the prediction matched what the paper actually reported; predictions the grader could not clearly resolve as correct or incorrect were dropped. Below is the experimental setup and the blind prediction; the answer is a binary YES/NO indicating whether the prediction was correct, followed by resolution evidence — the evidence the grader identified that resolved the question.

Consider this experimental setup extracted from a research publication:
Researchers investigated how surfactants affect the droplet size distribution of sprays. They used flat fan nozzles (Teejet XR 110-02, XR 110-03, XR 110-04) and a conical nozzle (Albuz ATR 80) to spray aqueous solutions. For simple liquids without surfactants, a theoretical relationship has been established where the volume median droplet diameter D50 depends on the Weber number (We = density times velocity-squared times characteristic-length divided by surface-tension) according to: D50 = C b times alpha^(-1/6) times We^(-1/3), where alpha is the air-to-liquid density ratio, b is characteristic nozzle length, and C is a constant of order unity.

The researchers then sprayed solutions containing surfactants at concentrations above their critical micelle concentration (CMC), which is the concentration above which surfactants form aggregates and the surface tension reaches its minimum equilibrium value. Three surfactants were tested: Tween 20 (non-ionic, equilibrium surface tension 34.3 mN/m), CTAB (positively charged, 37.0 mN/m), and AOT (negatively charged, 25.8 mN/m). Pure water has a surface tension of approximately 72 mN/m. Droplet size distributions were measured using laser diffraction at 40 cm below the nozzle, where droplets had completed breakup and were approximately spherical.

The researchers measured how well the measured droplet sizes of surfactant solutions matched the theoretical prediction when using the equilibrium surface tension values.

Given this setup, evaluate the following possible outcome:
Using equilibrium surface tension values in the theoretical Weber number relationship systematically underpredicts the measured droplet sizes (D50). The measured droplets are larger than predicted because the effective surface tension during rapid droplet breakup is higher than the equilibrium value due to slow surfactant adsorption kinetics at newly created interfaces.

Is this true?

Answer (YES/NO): YES